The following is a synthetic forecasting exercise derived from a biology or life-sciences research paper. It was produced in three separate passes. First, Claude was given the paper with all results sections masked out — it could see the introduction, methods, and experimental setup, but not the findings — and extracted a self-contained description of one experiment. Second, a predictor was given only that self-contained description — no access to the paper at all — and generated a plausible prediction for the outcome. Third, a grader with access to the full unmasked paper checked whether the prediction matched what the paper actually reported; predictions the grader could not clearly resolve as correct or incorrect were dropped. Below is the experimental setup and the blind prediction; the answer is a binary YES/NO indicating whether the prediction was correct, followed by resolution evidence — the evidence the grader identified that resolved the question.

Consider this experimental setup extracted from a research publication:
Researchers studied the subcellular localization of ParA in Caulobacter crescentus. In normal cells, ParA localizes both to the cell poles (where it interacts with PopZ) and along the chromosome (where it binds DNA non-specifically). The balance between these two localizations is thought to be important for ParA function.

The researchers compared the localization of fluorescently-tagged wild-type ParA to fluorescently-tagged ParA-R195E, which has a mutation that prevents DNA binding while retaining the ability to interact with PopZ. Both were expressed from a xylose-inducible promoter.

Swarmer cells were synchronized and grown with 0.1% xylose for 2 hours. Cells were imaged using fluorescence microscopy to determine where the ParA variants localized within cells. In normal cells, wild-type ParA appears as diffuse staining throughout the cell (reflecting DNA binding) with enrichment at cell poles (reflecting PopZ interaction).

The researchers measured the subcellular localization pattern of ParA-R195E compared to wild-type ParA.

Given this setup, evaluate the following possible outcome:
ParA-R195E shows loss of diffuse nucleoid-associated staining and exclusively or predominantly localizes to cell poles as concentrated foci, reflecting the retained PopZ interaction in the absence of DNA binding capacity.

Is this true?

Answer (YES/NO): YES